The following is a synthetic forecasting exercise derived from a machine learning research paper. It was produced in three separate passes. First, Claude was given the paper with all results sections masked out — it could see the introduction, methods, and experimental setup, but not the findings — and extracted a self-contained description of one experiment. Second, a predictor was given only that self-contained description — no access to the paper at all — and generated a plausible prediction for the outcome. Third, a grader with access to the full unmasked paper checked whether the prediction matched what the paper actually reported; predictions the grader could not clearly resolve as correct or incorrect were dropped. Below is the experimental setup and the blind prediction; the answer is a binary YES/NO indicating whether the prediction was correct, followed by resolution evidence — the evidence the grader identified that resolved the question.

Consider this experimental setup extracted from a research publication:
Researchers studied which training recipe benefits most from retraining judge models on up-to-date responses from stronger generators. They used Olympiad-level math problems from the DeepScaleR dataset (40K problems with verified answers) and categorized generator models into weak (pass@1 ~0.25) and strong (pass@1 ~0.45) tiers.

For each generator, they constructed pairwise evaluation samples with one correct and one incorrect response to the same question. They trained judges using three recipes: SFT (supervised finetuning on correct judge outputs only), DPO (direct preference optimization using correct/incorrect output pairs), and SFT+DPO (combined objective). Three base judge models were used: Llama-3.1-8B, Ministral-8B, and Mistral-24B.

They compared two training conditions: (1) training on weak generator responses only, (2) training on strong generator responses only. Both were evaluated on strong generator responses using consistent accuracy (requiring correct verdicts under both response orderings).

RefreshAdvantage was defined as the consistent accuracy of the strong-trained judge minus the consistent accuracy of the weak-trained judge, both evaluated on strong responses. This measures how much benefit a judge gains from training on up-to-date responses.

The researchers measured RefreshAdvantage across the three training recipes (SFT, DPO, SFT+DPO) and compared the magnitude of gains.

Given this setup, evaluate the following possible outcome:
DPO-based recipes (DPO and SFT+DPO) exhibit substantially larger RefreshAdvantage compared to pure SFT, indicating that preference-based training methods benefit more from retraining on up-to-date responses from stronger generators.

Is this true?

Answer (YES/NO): YES